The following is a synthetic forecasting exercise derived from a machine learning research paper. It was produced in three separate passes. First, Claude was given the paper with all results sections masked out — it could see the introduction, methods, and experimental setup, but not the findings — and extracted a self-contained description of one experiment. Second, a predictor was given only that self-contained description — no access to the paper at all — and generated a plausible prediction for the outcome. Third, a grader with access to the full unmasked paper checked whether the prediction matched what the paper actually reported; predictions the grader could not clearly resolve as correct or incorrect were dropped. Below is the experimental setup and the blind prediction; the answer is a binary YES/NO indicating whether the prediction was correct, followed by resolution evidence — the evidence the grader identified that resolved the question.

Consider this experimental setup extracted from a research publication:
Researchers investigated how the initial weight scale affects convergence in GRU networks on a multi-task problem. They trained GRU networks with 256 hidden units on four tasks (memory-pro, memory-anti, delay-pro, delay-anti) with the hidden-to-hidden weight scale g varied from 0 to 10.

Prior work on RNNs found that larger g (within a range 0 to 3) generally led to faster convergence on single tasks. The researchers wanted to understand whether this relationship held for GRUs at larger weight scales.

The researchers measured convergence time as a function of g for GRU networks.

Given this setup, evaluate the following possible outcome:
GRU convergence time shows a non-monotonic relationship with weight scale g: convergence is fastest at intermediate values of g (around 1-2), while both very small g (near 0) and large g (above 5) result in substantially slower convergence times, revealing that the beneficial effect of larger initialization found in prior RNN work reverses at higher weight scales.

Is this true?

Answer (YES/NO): NO